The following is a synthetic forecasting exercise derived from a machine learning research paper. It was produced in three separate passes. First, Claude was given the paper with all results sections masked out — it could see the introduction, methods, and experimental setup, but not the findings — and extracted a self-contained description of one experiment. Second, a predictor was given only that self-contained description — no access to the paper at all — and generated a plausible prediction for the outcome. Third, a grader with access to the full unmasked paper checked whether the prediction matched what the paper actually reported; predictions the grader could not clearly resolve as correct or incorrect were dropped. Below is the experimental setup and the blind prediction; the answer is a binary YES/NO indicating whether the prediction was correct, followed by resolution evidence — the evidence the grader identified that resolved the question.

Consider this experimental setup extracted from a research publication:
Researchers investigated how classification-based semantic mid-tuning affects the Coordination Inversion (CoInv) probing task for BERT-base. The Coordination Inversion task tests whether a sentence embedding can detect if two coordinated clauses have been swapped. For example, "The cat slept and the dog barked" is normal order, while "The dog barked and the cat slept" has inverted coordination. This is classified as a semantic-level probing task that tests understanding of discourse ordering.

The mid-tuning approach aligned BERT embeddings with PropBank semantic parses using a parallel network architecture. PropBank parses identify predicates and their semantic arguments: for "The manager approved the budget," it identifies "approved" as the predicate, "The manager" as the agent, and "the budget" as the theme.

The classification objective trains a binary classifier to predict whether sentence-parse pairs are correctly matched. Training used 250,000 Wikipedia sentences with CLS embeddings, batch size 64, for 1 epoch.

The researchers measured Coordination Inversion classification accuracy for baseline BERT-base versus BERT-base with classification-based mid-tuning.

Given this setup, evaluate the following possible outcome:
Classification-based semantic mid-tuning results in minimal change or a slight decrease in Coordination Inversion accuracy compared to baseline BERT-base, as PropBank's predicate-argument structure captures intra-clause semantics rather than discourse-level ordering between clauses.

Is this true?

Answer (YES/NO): NO